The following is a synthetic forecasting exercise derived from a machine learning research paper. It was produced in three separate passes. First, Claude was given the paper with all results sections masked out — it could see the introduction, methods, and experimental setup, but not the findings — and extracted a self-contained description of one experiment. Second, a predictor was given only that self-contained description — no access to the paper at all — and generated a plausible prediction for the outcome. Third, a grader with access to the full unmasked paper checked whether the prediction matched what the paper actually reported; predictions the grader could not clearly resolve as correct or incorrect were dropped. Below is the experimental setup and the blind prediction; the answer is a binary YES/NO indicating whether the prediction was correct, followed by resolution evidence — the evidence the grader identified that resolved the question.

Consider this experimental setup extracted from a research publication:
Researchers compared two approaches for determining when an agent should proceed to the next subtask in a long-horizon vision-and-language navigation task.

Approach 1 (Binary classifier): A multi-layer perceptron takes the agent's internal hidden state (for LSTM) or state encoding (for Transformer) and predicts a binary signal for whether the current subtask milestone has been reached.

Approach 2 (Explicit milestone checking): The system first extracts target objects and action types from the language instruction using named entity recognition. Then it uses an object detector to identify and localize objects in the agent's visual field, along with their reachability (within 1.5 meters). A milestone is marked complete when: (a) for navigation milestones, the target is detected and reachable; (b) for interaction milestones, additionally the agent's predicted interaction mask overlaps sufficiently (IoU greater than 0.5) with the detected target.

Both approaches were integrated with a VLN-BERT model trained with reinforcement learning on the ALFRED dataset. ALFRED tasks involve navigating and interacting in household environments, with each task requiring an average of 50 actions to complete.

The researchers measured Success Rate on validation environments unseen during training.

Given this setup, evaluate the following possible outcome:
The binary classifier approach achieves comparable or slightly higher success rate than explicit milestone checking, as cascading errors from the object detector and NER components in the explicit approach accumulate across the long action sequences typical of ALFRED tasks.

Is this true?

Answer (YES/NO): NO